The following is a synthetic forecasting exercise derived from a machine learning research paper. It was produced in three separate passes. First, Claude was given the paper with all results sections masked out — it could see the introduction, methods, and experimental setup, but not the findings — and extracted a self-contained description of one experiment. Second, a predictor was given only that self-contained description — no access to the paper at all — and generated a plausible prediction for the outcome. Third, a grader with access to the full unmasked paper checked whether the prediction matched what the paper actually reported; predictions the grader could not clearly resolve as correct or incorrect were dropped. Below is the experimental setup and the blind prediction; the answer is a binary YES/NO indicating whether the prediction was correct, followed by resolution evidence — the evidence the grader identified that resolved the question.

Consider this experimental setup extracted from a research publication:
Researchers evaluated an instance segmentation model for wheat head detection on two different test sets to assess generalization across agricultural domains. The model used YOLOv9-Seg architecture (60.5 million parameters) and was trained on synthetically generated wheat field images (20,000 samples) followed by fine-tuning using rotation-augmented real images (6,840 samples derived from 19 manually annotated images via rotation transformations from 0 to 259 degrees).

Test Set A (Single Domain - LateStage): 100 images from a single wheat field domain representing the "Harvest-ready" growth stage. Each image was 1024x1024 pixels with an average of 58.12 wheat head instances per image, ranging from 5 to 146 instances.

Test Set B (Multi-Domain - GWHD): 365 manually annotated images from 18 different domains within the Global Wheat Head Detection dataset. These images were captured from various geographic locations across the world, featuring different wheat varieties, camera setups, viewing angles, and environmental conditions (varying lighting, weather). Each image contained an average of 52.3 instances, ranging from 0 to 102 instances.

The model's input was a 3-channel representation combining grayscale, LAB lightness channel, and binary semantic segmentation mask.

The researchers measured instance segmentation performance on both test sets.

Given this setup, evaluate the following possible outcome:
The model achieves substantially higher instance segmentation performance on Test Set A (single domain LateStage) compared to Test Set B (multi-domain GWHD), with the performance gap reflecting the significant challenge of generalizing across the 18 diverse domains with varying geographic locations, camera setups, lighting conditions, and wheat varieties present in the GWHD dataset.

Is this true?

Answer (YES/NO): NO